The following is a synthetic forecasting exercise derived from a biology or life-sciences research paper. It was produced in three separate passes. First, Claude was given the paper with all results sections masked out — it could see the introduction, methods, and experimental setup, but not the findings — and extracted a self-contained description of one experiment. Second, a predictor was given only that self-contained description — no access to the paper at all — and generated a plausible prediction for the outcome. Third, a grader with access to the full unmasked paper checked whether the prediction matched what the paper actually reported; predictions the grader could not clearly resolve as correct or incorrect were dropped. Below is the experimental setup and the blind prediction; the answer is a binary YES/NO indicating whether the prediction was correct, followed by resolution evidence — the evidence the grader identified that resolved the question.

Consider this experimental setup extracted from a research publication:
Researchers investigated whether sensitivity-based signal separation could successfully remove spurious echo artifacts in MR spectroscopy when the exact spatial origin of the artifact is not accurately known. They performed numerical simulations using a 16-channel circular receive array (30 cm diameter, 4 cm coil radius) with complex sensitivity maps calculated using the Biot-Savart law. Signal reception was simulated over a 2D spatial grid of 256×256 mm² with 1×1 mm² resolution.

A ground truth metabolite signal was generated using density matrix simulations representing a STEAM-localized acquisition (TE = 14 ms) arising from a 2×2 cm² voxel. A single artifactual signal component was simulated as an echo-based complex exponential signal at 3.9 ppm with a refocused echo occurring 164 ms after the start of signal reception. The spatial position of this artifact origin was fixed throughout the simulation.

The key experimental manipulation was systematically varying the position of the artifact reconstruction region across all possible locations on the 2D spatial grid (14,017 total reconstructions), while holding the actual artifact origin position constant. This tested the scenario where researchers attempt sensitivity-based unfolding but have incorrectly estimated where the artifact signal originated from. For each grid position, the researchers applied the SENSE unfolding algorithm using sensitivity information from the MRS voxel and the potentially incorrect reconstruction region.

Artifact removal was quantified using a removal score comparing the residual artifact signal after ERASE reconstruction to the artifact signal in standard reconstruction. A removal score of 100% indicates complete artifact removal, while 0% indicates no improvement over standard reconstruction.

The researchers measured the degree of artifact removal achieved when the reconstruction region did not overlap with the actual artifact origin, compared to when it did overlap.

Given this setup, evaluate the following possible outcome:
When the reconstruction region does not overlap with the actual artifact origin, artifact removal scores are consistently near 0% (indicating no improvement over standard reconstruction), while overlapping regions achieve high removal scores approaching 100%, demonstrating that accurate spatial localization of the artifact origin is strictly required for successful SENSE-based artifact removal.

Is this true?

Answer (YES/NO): NO